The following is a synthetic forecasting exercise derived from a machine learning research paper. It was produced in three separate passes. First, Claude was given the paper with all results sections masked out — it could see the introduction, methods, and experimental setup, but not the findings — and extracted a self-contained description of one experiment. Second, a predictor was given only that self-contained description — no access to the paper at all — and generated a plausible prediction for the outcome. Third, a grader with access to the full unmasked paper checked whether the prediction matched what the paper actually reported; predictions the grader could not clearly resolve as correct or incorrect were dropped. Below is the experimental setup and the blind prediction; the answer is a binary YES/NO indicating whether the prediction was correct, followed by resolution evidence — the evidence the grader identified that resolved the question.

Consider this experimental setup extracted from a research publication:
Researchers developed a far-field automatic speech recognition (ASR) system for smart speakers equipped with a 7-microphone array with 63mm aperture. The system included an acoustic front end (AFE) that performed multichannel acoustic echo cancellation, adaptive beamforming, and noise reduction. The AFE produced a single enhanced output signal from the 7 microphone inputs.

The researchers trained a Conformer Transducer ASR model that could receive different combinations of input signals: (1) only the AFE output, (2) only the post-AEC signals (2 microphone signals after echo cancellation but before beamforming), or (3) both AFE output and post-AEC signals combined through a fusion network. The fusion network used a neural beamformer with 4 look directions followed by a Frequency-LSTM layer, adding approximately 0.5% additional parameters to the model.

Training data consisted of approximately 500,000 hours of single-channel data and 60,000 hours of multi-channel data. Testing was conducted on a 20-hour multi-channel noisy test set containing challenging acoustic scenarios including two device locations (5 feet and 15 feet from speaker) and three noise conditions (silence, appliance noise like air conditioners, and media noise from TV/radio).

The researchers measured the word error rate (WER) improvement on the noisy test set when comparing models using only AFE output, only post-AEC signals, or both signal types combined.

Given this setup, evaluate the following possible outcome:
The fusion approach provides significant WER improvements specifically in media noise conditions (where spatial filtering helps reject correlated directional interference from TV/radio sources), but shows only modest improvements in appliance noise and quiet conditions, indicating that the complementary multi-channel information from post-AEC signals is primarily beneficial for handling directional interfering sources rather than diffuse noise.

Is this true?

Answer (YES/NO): NO